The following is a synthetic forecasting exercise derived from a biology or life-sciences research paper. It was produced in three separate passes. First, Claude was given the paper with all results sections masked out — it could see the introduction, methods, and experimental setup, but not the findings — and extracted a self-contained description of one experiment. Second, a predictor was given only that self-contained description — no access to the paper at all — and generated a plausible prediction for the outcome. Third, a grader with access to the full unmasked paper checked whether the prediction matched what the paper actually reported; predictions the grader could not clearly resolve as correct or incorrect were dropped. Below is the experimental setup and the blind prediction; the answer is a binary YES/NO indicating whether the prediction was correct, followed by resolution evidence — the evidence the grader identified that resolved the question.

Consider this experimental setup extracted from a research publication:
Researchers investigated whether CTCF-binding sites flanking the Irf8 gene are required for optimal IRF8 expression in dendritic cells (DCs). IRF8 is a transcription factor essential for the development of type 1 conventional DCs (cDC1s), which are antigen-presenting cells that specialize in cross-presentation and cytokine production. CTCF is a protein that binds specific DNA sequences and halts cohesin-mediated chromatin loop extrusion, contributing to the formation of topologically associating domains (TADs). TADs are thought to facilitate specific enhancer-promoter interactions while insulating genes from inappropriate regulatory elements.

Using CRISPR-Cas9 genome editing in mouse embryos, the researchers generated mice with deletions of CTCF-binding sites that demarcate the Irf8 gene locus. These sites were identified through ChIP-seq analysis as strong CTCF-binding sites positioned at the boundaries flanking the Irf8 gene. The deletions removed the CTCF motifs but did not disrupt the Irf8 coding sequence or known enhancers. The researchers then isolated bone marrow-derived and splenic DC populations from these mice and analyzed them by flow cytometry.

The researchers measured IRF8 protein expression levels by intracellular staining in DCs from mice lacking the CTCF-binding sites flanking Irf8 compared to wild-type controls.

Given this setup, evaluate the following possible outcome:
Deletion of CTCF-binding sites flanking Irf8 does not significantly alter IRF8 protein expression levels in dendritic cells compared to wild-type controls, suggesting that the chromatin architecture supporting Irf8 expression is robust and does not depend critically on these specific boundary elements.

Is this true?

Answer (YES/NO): NO